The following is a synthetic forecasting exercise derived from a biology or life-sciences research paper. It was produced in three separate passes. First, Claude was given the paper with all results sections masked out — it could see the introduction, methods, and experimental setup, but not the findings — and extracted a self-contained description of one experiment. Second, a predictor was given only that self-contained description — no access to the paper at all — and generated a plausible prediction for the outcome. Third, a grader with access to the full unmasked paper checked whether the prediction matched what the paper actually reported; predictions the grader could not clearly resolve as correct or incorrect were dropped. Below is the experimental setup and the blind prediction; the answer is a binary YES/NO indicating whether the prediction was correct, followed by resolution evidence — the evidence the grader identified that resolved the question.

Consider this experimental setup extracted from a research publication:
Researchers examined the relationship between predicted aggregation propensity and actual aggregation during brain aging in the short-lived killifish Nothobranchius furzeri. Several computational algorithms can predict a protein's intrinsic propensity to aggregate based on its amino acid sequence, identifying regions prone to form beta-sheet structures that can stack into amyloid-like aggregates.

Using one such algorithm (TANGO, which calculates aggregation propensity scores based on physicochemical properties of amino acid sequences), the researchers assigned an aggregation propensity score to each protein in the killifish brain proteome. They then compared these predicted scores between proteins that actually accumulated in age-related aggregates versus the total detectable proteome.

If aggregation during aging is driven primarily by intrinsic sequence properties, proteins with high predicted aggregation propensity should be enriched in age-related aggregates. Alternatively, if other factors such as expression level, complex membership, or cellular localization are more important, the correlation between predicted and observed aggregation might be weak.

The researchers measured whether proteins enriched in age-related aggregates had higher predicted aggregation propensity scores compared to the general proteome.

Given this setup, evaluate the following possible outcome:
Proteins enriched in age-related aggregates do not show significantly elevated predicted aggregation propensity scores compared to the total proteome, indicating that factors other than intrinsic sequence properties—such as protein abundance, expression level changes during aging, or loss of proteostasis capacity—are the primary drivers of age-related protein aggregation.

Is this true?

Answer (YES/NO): NO